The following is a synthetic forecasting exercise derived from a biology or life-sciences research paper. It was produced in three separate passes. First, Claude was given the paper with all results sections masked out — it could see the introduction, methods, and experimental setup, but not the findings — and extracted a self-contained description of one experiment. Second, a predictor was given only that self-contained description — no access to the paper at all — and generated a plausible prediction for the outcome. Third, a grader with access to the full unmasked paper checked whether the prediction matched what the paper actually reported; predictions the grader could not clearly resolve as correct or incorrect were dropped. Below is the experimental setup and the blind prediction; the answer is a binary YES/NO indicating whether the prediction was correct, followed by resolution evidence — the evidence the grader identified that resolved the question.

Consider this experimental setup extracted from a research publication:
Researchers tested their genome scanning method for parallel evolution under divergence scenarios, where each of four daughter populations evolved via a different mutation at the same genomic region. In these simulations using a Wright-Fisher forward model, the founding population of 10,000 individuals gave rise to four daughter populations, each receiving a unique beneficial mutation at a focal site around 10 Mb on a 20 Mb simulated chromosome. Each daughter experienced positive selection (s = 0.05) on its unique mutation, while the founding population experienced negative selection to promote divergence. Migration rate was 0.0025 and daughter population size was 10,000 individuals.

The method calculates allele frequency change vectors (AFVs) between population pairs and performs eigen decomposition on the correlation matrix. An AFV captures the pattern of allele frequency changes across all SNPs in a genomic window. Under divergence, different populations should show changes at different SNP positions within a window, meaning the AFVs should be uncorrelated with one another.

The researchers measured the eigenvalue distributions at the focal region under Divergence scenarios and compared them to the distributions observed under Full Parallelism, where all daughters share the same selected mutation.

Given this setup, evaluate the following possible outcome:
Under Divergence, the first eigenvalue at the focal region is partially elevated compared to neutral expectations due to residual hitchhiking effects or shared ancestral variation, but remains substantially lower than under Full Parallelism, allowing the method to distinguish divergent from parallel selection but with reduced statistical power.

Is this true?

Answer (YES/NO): NO